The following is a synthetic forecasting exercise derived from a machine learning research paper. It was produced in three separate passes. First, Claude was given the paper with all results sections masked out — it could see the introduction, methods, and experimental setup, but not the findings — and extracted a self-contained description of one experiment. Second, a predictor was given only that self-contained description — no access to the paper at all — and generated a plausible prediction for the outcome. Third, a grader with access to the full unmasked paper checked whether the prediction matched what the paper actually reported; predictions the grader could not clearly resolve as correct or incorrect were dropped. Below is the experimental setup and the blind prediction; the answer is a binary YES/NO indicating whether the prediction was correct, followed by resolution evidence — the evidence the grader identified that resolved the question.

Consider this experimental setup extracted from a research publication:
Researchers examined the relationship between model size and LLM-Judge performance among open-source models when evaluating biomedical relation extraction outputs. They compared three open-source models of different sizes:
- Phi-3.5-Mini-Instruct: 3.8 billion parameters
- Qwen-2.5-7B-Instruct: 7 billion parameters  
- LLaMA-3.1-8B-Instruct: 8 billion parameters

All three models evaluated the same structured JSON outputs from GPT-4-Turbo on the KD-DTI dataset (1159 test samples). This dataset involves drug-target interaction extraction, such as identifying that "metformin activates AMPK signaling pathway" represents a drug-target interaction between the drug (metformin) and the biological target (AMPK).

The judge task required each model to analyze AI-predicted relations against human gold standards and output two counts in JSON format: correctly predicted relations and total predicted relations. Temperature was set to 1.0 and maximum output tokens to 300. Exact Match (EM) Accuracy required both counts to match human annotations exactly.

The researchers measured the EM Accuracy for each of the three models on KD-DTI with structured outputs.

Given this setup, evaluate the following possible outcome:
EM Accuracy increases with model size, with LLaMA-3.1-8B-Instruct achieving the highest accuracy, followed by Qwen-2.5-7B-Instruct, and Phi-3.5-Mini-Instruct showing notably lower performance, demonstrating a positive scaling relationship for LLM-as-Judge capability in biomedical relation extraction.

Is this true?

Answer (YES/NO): NO